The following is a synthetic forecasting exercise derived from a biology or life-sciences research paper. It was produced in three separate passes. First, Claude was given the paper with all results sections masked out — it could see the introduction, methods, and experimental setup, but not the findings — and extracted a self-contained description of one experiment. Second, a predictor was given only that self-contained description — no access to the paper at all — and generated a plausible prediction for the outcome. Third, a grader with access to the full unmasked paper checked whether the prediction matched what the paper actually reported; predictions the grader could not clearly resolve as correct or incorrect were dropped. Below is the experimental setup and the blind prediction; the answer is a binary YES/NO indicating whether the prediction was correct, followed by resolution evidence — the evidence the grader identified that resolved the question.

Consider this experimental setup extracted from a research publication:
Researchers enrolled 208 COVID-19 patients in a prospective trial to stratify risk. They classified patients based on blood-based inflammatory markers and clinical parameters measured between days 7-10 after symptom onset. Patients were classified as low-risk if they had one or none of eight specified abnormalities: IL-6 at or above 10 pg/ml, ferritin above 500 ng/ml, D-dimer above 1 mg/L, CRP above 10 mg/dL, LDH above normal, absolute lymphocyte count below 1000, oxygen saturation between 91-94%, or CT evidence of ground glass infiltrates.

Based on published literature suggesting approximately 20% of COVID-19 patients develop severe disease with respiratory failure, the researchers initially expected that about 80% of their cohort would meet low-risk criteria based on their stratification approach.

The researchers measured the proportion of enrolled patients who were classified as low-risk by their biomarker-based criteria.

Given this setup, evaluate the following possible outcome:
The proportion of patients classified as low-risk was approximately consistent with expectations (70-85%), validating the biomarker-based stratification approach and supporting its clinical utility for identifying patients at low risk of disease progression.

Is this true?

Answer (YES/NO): NO